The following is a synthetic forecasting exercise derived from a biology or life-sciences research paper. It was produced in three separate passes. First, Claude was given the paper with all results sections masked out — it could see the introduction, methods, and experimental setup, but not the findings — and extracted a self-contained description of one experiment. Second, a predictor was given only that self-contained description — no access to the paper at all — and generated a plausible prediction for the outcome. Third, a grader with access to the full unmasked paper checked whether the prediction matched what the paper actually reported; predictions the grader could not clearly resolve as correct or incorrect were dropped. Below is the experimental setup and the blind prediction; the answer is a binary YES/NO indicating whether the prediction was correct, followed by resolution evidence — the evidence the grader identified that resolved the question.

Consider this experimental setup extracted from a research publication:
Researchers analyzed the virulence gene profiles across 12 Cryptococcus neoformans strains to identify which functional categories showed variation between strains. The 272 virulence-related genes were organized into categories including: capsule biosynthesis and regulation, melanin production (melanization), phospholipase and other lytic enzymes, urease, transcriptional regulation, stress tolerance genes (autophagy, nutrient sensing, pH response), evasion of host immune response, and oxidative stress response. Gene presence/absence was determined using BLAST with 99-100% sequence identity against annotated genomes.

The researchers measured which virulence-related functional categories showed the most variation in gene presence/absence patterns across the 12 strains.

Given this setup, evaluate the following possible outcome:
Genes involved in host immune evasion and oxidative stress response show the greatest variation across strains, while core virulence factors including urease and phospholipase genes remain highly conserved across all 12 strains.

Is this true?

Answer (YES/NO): NO